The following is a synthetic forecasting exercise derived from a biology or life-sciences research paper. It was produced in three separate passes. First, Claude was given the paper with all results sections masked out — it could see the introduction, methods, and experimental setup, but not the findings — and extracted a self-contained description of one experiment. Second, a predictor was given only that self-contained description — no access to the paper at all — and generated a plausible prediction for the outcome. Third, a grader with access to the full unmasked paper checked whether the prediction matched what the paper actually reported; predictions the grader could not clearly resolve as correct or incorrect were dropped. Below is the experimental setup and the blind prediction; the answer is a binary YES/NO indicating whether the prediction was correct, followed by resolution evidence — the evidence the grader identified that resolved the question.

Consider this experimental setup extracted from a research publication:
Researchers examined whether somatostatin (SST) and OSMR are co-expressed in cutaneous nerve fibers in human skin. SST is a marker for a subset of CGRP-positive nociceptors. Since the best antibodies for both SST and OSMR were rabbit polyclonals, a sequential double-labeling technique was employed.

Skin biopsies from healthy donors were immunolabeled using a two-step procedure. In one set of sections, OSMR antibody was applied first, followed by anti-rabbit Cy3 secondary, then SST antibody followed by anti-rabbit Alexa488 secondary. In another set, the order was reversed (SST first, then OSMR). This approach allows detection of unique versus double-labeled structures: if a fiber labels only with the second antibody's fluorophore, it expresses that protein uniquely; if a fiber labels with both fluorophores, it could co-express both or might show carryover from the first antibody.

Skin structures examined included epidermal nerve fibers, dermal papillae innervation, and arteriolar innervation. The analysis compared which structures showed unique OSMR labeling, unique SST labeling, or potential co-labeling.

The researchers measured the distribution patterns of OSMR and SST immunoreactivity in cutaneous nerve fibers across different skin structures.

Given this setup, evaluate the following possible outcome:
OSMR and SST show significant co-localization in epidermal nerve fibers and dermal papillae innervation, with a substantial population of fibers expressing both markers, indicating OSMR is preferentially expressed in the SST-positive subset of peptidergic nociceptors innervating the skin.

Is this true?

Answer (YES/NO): NO